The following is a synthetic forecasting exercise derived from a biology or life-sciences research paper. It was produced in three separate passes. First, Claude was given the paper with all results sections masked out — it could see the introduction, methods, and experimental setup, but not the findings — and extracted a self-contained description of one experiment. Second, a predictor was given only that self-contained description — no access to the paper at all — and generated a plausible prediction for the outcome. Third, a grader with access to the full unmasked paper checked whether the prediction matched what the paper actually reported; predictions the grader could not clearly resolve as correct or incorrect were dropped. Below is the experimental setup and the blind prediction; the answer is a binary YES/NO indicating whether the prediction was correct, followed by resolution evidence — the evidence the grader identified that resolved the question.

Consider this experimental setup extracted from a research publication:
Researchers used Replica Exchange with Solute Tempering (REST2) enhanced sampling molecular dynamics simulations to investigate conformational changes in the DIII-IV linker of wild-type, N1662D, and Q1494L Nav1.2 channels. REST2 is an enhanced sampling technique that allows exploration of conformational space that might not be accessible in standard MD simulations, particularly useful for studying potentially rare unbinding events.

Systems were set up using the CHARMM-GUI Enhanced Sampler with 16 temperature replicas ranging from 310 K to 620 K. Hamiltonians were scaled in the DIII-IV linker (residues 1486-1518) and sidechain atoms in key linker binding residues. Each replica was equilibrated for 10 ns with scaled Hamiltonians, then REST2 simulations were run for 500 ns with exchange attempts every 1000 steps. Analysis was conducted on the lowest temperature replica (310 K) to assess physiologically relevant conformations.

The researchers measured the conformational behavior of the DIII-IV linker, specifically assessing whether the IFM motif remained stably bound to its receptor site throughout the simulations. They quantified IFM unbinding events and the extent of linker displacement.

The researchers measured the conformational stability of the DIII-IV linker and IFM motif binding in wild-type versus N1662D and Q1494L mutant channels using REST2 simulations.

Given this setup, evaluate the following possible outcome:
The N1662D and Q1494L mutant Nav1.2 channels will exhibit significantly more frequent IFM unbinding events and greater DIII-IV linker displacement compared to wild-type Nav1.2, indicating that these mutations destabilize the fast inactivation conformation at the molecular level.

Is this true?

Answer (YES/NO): NO